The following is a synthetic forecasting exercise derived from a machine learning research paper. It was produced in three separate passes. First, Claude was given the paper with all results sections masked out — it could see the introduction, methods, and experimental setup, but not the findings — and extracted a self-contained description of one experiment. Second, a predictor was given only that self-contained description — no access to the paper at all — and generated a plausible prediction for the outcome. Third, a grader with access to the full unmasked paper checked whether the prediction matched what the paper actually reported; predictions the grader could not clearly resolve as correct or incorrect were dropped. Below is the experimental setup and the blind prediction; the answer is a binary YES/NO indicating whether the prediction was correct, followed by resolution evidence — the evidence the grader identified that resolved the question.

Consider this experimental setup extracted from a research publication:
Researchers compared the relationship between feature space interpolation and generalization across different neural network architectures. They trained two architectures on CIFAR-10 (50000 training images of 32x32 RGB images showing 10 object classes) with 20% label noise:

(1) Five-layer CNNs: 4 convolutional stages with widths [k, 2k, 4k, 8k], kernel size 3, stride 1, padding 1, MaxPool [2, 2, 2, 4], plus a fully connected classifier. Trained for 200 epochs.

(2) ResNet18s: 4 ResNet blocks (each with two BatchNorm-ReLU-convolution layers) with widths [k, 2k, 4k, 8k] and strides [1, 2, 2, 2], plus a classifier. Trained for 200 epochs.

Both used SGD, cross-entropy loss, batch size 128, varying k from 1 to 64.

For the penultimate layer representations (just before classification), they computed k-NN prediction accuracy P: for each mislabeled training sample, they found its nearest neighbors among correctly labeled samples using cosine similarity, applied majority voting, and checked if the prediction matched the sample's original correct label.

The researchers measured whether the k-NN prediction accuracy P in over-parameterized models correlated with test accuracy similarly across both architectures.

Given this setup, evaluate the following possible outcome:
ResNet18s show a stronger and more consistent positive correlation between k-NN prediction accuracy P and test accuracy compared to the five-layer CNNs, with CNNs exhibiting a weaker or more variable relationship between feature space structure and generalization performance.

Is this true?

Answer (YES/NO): NO